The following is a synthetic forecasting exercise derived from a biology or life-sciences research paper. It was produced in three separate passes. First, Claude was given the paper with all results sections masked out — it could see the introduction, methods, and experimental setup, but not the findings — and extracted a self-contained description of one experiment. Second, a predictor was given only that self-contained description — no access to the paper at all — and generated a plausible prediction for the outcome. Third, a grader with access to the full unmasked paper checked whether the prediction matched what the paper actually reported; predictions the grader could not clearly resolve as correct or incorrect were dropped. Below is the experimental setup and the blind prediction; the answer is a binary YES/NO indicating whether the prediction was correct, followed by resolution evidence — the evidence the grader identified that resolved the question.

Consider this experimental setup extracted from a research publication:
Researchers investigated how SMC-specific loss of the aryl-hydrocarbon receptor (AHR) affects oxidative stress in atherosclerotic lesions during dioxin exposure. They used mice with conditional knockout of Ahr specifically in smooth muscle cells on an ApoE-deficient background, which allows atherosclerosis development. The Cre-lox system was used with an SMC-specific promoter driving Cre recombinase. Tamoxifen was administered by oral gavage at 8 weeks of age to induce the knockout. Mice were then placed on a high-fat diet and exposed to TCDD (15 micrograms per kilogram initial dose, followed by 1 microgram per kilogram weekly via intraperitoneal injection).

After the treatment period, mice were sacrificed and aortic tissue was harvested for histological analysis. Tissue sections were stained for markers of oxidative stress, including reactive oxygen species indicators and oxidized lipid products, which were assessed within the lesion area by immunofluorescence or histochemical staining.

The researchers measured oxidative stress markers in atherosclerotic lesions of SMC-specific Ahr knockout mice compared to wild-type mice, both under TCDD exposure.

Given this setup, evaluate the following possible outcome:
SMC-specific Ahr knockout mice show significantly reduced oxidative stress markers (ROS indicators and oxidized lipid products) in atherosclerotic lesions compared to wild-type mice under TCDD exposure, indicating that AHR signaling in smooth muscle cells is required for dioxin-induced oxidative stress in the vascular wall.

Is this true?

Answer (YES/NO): NO